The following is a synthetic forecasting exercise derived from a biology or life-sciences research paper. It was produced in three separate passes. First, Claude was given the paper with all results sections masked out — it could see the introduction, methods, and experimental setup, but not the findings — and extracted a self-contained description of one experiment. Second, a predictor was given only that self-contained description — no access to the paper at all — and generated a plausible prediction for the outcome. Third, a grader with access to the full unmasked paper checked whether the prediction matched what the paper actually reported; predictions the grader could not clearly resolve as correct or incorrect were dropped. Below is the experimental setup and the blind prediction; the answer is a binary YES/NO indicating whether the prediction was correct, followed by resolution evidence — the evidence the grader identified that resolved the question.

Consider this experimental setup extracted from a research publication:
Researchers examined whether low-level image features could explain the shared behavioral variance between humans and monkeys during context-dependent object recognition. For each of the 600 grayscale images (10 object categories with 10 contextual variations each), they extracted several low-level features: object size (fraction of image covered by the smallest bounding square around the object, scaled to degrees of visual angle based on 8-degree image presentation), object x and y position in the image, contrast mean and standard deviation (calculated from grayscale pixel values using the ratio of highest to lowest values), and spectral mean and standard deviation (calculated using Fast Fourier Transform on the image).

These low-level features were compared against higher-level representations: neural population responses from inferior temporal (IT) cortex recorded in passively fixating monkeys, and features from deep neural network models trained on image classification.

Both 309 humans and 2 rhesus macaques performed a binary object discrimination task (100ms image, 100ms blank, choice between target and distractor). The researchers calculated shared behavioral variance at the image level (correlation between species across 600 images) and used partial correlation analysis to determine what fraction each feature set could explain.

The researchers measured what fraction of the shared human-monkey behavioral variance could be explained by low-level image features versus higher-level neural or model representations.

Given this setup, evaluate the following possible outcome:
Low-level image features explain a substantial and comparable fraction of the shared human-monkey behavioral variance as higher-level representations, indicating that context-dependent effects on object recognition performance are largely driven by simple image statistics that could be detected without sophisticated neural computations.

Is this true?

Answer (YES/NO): NO